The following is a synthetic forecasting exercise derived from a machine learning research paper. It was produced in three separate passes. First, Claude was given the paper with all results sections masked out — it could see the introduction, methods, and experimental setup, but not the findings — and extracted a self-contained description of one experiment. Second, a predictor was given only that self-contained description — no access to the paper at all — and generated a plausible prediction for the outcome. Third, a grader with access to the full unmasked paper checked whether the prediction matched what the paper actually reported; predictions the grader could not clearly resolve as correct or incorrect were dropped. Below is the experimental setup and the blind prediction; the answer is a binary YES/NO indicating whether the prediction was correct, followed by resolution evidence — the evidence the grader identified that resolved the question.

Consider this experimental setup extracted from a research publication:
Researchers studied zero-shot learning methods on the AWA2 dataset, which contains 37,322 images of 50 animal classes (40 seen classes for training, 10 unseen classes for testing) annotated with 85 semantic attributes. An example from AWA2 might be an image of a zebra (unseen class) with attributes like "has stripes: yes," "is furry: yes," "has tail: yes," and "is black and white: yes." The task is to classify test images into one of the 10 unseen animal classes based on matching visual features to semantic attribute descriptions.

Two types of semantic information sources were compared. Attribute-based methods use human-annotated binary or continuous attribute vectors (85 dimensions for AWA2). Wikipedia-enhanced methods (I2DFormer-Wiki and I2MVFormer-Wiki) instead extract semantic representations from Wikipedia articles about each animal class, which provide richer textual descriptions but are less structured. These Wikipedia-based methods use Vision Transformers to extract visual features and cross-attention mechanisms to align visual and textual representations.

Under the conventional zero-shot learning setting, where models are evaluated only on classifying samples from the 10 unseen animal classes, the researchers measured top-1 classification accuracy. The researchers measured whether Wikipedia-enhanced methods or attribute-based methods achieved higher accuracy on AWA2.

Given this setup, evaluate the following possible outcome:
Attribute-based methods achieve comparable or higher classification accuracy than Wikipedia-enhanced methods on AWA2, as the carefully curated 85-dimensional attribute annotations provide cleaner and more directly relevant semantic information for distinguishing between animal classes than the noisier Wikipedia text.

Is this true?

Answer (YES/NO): NO